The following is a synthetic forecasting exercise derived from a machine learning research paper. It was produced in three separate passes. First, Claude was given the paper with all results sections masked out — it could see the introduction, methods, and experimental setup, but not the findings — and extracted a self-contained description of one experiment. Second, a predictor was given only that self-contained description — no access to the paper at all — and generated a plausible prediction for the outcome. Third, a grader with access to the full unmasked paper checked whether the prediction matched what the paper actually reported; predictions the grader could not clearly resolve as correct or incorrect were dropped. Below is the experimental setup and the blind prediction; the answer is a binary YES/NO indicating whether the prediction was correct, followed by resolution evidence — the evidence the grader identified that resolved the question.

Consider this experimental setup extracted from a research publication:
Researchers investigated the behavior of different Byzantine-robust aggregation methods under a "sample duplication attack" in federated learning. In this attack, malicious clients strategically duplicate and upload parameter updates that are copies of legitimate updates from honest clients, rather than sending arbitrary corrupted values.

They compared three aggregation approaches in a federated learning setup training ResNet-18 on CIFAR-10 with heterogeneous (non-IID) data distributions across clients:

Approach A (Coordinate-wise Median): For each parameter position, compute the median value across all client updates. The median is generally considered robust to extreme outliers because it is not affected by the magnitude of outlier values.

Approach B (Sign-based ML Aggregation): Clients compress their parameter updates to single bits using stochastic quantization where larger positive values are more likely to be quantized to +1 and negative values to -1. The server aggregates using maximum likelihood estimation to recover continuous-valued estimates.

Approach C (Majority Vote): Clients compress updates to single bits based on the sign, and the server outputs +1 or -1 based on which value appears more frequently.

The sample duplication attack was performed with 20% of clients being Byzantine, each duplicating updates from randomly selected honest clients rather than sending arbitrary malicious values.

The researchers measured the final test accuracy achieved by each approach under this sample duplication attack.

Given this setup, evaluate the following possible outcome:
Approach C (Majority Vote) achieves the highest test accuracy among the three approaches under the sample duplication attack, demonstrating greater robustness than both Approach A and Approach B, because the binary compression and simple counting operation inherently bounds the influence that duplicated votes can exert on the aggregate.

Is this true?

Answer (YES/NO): NO